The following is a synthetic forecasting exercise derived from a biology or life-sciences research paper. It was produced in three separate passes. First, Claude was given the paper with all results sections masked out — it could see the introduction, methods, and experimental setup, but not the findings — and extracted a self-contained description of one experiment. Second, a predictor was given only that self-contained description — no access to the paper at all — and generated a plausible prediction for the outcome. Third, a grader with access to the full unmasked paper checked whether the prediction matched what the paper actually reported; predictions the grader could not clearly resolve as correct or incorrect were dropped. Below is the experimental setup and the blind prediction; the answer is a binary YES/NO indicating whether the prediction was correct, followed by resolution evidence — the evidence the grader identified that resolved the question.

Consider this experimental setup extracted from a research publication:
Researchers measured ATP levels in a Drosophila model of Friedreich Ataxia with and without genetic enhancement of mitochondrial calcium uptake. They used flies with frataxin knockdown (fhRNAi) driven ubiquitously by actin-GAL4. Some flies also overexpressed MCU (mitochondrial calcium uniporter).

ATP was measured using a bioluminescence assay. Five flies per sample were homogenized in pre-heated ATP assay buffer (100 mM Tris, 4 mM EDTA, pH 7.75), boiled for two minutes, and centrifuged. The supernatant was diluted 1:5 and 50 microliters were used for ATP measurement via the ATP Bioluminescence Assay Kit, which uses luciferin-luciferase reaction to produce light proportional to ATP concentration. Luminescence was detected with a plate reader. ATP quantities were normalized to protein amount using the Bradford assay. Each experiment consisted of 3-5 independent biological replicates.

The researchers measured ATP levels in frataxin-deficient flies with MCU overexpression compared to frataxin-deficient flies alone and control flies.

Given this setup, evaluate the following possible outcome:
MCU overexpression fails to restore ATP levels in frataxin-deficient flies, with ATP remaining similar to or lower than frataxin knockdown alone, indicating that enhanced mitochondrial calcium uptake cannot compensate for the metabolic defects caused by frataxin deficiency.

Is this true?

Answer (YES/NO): NO